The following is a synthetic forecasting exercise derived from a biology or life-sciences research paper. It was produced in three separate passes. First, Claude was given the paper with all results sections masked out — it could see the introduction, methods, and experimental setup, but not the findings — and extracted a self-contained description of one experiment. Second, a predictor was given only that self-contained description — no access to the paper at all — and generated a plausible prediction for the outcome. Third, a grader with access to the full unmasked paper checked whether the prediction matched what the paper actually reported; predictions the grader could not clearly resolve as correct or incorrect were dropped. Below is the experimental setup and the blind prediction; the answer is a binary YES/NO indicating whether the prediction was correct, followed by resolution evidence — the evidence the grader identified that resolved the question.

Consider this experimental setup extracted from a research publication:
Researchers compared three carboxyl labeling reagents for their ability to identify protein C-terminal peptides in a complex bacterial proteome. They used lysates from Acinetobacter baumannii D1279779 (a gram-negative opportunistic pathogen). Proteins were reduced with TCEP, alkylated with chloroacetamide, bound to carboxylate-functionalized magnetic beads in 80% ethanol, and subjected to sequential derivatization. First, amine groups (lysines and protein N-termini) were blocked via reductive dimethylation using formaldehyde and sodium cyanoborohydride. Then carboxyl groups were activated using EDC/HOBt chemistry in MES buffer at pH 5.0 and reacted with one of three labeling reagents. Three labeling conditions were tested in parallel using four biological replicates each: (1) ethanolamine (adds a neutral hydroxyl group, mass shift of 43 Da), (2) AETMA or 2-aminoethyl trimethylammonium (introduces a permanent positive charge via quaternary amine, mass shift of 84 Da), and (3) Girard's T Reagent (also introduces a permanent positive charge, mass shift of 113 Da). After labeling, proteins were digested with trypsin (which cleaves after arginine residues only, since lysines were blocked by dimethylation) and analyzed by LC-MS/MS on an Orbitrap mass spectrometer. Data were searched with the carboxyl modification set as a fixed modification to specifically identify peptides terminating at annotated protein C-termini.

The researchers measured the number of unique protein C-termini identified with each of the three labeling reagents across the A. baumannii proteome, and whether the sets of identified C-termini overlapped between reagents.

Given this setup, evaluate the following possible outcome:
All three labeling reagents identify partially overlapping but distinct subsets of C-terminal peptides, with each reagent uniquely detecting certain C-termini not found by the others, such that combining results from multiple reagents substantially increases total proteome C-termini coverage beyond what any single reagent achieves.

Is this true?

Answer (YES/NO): NO